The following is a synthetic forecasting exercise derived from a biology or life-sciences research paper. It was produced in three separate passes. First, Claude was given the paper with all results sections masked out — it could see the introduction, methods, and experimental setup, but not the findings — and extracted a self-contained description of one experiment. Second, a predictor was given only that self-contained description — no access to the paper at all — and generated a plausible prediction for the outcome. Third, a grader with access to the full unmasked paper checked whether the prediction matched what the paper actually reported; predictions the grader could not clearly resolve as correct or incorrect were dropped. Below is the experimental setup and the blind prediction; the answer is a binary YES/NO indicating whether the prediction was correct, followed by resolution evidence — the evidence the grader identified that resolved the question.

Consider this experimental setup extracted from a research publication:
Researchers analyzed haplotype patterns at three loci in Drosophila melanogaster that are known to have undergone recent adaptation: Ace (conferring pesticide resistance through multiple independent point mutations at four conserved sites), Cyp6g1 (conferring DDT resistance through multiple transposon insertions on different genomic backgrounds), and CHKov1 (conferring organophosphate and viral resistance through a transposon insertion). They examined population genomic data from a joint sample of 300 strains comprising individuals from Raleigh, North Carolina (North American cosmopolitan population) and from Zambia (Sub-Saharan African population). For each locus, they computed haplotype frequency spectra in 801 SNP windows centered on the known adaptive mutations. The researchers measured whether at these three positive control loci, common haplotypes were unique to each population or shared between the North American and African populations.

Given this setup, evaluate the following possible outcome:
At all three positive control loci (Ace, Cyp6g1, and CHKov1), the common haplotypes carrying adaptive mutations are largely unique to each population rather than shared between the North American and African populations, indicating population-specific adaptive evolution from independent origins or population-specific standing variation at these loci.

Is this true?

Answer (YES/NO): NO